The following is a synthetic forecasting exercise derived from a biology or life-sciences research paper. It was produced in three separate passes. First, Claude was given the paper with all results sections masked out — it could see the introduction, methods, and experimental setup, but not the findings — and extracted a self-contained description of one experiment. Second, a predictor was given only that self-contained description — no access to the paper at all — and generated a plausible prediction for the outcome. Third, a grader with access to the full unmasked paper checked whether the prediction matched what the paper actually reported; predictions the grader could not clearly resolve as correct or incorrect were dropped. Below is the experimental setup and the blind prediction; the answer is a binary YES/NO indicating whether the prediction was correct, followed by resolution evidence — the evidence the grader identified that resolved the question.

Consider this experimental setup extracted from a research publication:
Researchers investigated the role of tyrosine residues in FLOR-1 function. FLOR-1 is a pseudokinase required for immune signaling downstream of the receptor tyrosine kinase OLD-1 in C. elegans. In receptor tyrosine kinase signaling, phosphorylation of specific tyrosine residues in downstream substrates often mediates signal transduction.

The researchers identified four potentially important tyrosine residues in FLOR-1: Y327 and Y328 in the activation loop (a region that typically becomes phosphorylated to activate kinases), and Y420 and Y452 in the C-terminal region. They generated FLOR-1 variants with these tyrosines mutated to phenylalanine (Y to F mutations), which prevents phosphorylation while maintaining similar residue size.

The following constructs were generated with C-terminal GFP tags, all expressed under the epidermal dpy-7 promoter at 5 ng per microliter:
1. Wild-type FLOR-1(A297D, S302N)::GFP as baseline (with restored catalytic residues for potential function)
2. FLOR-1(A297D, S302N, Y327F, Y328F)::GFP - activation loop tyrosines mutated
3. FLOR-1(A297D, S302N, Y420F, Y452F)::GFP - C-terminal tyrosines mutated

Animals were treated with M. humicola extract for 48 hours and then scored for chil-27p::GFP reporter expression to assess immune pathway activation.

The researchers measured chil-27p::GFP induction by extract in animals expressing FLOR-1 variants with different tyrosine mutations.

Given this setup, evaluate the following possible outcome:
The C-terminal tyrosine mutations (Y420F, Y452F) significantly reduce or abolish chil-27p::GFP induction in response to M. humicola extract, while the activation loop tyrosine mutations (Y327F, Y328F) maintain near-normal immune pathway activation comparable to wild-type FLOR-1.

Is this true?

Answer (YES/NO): NO